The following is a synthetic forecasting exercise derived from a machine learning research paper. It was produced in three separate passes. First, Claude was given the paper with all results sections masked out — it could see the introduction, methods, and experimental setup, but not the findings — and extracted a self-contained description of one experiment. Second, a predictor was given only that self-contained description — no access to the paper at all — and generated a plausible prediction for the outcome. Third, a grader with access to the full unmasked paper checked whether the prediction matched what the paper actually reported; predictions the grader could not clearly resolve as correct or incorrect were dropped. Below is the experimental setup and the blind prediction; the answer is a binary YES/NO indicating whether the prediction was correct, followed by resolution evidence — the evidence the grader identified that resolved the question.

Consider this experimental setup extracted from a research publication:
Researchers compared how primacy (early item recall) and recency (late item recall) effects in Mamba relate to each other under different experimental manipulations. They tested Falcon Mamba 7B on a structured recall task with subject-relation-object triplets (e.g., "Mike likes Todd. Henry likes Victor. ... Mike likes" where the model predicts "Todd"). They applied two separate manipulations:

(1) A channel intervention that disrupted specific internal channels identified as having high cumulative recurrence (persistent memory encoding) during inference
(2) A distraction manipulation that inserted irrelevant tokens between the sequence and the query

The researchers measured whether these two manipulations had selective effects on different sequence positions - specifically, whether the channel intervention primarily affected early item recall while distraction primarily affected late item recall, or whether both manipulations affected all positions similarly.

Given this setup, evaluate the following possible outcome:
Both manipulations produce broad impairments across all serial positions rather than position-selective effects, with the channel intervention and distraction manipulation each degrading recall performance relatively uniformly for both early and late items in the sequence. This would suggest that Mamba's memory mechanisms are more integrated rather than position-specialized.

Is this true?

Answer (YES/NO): NO